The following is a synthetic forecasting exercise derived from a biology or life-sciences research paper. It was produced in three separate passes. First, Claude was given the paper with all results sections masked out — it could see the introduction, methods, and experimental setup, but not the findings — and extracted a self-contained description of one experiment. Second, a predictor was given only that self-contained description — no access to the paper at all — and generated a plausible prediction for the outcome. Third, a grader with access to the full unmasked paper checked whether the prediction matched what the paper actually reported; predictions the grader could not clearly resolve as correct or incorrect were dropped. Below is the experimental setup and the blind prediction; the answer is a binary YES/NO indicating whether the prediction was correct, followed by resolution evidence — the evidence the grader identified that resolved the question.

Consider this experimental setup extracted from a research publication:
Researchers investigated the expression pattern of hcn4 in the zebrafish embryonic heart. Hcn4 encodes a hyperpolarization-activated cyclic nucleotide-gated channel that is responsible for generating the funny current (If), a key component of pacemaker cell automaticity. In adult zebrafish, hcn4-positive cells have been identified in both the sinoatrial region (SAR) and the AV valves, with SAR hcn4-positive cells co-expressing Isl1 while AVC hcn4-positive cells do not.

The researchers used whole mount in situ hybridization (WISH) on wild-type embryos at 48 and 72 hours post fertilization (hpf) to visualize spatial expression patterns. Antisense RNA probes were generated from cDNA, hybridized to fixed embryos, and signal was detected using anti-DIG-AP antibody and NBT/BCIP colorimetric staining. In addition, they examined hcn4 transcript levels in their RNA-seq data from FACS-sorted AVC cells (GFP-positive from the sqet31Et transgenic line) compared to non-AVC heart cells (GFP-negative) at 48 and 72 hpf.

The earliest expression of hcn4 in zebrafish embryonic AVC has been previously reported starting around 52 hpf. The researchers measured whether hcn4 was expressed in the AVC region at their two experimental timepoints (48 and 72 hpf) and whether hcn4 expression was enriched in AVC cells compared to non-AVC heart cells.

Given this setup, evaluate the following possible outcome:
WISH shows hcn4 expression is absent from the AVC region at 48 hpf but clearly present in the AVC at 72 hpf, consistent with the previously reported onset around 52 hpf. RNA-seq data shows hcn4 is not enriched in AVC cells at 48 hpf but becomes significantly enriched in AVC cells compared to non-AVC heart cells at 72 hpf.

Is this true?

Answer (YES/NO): NO